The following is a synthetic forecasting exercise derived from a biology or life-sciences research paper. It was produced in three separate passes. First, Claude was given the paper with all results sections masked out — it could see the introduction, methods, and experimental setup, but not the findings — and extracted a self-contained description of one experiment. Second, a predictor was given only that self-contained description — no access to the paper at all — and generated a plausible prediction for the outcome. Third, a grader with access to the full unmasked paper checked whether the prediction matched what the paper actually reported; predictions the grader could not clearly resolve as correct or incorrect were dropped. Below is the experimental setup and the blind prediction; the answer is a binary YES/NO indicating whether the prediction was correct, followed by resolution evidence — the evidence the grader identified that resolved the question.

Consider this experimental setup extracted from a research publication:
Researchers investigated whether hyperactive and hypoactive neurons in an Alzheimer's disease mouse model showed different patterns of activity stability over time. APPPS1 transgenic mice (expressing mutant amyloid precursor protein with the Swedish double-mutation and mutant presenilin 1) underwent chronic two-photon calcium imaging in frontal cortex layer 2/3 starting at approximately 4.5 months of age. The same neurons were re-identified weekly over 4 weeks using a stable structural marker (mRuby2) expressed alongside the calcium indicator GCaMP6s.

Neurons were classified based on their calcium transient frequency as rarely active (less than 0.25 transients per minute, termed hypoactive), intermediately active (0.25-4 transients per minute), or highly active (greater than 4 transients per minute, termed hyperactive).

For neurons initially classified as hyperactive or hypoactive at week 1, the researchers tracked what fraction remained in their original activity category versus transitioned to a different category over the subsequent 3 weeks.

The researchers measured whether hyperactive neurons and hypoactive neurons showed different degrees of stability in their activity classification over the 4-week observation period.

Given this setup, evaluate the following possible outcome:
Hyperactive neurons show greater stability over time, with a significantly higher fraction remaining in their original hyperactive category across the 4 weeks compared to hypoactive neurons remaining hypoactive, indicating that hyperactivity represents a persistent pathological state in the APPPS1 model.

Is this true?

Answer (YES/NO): YES